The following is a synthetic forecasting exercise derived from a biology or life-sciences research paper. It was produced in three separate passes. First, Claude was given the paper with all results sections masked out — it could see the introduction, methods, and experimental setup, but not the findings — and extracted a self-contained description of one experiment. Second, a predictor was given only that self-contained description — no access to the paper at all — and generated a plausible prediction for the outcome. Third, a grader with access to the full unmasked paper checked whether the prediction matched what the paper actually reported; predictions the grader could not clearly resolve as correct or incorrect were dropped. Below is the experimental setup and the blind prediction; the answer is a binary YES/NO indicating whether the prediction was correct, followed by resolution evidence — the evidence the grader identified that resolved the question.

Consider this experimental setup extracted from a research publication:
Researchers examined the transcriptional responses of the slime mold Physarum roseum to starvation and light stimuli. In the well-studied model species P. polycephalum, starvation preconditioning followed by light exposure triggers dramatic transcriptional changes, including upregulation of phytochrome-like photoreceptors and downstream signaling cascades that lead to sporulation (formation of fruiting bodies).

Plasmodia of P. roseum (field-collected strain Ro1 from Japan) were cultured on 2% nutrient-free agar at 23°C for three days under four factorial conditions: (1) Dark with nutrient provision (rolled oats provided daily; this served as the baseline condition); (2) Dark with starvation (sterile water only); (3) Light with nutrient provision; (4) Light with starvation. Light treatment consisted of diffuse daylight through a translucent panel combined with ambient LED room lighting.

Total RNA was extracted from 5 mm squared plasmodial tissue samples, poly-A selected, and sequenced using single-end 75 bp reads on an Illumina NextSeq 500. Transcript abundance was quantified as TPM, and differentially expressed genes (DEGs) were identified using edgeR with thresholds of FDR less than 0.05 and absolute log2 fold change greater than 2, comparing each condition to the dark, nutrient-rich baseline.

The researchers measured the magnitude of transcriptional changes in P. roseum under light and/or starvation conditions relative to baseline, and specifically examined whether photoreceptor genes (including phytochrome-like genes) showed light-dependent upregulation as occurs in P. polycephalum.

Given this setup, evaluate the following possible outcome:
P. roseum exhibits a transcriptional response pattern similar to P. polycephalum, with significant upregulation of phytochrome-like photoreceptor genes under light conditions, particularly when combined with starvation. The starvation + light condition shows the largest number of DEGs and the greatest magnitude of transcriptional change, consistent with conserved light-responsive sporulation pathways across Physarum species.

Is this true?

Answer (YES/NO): NO